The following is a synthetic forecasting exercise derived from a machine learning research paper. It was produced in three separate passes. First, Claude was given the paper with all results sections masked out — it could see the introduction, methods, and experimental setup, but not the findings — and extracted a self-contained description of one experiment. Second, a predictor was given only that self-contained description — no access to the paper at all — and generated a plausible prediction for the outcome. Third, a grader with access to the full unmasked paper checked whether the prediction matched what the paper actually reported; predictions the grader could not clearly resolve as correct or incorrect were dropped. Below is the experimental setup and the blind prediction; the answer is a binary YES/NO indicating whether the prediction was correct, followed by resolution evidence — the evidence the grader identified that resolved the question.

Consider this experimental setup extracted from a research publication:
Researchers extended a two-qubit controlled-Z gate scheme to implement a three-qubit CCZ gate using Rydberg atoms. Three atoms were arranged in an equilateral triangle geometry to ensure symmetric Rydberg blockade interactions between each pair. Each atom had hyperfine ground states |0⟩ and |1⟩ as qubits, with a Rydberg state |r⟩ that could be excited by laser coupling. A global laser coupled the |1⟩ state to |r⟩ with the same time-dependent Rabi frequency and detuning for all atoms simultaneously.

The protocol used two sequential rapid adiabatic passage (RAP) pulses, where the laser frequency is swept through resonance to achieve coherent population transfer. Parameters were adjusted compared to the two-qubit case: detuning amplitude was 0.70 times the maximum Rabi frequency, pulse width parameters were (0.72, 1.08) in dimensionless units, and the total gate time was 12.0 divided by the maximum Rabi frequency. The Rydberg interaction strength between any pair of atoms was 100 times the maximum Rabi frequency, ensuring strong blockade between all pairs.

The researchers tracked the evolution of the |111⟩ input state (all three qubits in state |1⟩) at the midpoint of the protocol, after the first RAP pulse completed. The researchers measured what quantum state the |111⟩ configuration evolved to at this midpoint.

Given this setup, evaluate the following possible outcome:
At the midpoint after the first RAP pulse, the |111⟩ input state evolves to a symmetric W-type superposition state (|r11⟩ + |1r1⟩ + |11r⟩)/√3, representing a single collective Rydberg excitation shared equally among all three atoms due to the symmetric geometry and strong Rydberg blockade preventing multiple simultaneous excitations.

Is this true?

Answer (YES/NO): YES